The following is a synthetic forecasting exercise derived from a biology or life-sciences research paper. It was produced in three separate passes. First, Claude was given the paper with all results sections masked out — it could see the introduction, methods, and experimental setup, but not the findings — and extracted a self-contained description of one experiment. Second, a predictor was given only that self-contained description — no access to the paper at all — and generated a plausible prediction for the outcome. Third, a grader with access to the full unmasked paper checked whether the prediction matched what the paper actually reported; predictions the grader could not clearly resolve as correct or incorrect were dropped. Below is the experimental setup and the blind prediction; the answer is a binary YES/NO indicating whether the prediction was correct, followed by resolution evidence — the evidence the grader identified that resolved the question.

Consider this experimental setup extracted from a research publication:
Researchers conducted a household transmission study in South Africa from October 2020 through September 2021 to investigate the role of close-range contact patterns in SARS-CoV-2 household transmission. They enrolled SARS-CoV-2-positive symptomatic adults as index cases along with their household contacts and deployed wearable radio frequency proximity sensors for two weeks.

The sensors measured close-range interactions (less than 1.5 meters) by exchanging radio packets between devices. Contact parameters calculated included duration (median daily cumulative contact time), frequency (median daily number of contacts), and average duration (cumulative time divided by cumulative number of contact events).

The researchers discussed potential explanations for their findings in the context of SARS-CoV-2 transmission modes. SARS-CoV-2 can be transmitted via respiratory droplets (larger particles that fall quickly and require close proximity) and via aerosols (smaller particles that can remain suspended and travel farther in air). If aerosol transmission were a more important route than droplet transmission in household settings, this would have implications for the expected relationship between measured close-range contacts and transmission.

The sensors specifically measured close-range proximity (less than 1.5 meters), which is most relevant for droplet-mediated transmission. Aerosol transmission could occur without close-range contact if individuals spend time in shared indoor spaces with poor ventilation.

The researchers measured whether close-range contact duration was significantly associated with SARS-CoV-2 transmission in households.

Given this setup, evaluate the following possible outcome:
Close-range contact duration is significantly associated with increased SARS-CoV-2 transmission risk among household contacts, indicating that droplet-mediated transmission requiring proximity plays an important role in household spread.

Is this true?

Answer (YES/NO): NO